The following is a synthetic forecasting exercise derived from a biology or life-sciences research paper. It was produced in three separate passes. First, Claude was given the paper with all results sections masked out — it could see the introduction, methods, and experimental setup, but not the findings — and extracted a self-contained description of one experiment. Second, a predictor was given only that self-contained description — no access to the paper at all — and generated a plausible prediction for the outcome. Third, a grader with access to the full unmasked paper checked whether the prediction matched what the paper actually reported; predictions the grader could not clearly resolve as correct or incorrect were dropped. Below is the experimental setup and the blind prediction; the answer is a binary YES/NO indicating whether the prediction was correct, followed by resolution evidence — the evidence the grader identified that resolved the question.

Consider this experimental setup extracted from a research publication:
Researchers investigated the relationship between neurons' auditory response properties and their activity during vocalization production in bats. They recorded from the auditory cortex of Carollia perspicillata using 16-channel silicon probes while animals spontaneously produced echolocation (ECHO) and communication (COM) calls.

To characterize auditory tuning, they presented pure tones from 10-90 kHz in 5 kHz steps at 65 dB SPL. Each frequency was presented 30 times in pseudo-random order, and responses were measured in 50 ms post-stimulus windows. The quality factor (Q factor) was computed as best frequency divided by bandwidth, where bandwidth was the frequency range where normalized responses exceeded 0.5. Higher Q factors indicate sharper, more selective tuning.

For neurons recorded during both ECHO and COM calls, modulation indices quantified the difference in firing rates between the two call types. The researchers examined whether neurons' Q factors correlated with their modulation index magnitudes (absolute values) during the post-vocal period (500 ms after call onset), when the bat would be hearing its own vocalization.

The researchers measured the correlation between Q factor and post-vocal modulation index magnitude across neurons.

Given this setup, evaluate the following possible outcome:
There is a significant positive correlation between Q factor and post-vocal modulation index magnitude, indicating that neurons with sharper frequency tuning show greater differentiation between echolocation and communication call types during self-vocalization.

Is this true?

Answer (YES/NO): NO